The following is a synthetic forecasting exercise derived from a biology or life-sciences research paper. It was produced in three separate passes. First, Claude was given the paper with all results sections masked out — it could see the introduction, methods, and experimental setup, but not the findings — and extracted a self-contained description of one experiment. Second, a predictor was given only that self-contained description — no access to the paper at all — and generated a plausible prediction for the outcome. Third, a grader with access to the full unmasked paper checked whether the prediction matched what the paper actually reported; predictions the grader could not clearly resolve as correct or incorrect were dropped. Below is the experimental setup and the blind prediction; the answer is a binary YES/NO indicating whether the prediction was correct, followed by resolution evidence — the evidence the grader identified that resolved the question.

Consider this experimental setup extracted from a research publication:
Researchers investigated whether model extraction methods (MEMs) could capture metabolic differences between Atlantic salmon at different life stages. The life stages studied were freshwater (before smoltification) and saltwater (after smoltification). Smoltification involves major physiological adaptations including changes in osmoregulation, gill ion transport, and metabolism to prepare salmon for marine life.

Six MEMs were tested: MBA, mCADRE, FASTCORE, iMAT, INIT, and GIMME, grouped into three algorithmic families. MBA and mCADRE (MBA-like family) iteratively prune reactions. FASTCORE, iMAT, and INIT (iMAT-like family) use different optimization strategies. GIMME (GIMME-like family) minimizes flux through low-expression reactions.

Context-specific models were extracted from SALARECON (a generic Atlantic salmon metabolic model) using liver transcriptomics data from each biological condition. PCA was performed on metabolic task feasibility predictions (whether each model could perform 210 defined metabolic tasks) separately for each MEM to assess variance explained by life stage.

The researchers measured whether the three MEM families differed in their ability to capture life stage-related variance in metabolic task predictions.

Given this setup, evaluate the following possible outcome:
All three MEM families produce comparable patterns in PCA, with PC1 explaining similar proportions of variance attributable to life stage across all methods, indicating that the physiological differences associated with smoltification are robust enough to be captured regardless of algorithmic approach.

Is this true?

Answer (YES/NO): NO